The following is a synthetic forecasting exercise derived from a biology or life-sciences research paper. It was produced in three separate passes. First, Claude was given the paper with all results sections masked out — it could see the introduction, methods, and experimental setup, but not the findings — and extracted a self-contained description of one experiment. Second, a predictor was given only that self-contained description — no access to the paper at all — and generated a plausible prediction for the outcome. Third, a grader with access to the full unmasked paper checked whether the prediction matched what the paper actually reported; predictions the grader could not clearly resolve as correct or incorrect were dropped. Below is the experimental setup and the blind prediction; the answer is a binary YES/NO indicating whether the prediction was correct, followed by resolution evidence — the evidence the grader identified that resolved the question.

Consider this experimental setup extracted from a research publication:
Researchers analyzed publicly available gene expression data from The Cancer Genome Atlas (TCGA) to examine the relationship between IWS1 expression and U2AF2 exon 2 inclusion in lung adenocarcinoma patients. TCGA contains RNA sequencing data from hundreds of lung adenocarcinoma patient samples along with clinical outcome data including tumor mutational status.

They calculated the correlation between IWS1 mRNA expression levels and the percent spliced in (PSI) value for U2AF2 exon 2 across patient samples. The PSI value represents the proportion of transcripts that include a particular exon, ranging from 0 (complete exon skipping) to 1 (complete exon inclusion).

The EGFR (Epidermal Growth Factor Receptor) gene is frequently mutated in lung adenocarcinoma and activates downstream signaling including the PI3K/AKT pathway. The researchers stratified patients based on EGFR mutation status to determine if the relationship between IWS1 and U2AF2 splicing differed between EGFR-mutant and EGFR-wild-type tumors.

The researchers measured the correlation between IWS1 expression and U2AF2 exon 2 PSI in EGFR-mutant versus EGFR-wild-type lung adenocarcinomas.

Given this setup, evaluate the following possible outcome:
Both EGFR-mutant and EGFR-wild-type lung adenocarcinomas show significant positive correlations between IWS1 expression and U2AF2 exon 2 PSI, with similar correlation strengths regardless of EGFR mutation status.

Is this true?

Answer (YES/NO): NO